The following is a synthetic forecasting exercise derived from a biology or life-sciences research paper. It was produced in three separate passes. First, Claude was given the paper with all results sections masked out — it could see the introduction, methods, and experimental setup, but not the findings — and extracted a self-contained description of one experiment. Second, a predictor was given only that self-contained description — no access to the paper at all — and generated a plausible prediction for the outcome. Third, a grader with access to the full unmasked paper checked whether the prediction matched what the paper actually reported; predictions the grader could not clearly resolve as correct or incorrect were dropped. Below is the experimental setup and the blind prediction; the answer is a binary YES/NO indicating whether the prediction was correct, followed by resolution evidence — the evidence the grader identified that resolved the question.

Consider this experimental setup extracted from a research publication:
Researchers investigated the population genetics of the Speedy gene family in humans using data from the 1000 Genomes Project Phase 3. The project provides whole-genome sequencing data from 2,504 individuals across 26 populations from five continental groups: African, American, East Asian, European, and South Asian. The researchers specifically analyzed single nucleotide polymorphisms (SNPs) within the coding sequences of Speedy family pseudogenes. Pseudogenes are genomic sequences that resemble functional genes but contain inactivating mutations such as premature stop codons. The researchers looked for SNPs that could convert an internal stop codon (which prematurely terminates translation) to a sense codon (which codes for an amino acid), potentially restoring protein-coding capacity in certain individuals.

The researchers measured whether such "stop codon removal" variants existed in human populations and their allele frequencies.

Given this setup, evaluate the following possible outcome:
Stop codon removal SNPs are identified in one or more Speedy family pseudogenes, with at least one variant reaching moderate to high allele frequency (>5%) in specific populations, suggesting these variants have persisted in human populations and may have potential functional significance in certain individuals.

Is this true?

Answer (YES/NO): NO